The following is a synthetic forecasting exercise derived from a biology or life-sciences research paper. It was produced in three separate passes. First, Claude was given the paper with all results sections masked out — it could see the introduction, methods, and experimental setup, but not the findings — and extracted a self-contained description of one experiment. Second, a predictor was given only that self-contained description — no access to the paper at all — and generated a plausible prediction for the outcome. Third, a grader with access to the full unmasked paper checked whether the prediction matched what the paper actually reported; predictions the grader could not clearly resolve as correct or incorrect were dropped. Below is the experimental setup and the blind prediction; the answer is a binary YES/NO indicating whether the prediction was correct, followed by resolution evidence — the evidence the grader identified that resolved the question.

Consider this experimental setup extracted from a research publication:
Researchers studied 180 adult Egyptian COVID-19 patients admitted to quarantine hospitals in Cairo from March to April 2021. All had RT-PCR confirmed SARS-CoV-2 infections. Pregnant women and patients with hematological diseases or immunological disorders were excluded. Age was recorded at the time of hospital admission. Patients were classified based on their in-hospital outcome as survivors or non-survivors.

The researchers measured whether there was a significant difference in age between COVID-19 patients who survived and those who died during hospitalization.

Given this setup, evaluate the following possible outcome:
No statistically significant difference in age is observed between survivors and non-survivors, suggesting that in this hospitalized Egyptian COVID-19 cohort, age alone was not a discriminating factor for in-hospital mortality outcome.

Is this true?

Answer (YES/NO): NO